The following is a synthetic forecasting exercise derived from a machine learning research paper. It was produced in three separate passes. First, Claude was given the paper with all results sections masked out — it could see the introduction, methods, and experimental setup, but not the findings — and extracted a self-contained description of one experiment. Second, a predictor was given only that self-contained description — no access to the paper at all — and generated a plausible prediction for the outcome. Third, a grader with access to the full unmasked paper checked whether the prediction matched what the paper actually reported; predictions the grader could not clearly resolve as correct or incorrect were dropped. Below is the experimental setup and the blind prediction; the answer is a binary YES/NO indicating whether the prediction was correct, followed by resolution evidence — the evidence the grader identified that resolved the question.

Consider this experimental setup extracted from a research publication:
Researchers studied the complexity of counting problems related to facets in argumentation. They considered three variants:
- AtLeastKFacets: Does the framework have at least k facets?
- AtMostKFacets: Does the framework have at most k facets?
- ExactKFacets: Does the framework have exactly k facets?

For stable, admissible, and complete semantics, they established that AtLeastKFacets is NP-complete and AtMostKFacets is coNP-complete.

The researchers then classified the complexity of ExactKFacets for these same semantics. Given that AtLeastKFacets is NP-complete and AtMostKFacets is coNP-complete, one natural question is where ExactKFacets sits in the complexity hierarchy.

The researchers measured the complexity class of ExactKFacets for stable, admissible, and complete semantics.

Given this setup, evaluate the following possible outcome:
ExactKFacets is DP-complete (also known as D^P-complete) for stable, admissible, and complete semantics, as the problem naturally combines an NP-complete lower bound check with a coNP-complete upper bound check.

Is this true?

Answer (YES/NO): YES